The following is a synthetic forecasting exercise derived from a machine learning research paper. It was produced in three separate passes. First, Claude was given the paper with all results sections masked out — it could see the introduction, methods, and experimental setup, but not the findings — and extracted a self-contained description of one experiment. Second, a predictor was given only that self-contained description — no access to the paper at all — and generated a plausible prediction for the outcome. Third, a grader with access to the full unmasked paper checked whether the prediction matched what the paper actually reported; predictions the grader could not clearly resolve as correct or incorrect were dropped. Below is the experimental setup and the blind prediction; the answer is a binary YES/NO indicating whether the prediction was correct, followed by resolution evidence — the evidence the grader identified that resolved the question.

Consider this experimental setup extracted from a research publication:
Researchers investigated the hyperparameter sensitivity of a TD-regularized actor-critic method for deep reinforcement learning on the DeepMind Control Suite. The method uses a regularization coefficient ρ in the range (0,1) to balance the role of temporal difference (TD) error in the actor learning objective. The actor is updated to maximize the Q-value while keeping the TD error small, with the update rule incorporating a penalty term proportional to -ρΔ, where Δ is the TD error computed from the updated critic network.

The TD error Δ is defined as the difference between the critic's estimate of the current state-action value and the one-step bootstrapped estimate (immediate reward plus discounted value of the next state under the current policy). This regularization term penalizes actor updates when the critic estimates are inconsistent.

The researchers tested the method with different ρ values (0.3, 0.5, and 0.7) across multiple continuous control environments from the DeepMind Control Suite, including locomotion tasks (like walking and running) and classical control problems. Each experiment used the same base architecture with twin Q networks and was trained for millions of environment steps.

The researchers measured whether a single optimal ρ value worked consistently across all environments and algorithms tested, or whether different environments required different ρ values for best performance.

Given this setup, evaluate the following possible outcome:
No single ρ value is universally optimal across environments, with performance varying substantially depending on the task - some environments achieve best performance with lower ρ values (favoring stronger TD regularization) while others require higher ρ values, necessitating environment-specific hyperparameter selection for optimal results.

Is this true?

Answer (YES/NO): NO